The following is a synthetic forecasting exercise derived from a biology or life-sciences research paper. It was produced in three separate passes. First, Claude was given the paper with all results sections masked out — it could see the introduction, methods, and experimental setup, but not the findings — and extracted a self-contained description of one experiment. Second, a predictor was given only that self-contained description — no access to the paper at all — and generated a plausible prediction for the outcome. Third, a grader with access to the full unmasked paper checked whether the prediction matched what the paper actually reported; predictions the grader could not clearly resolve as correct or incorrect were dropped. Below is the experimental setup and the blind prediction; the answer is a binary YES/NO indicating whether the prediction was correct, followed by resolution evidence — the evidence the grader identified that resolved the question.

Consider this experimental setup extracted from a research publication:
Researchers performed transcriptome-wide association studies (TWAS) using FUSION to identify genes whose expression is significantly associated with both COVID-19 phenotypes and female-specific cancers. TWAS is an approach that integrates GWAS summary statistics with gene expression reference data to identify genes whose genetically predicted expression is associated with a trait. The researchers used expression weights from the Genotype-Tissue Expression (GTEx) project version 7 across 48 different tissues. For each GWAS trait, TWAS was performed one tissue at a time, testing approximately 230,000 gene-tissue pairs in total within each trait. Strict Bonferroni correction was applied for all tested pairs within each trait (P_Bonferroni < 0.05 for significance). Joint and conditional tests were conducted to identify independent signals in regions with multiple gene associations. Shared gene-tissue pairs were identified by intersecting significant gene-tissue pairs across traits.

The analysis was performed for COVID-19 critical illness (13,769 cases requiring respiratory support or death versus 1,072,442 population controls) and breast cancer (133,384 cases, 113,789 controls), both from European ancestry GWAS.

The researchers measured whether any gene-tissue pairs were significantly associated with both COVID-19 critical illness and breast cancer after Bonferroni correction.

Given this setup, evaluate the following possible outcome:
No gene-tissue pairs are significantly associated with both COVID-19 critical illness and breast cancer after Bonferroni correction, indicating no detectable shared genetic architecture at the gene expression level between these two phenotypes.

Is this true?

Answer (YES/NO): NO